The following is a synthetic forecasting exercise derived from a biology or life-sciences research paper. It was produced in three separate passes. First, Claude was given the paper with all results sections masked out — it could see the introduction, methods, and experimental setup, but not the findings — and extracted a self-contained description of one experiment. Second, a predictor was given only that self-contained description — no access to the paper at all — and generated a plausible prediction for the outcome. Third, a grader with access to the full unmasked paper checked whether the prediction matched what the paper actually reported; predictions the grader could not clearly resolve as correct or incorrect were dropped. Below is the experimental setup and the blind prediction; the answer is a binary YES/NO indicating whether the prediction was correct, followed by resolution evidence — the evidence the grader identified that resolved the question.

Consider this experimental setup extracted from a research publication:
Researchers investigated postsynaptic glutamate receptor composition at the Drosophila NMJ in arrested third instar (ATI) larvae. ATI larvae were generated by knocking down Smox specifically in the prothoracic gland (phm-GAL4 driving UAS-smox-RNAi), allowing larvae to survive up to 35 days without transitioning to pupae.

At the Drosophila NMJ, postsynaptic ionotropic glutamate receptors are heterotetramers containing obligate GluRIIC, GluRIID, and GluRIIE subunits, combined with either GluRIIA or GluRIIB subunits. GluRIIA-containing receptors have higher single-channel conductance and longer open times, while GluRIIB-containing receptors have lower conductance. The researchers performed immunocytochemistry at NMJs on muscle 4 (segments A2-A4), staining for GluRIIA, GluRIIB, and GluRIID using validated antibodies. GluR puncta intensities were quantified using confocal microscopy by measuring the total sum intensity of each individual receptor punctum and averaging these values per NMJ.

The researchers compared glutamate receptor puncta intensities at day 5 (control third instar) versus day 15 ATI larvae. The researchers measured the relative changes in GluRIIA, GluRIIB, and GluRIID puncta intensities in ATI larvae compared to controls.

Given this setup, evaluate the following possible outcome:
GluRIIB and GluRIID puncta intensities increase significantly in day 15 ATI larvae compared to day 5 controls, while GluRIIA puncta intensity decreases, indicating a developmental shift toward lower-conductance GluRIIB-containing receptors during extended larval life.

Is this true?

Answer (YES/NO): NO